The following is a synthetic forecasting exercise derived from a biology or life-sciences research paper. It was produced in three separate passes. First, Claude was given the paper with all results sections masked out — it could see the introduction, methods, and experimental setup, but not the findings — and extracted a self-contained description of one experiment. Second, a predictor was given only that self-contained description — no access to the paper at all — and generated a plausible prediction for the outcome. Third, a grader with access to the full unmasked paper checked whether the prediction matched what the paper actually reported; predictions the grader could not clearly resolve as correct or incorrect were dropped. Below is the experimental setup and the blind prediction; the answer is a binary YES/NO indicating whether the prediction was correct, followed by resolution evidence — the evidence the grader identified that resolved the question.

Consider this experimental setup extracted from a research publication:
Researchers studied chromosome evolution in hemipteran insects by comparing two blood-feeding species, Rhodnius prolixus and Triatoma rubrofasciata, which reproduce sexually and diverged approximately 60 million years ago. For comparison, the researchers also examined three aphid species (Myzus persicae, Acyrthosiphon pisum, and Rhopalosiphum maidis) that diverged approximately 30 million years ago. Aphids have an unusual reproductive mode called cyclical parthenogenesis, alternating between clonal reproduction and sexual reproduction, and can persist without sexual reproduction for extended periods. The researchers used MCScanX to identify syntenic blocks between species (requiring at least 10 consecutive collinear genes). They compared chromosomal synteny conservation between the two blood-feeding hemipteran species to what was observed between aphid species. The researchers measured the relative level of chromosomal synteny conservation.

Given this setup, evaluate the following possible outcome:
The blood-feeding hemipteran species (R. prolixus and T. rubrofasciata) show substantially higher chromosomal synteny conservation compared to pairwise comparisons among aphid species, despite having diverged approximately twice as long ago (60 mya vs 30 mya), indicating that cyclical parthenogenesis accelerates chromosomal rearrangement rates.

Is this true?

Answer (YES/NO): YES